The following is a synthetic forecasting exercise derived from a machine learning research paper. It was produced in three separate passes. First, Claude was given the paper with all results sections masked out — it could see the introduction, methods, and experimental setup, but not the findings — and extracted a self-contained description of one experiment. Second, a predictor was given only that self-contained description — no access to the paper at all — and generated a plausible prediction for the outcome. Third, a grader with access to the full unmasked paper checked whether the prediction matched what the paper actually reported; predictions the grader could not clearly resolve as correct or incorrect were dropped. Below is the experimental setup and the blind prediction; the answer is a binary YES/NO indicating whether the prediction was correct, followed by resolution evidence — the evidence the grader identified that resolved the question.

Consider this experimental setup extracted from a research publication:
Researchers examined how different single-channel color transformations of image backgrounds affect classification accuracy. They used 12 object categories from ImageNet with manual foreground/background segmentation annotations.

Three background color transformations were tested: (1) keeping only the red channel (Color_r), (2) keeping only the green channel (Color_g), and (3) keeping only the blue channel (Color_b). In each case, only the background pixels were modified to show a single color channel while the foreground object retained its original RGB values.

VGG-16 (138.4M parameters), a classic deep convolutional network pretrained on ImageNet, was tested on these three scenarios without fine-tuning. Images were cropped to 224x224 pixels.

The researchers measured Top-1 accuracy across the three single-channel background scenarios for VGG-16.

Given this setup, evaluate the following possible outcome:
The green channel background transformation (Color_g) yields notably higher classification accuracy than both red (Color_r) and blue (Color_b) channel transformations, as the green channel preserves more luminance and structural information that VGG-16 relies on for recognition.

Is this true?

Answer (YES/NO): NO